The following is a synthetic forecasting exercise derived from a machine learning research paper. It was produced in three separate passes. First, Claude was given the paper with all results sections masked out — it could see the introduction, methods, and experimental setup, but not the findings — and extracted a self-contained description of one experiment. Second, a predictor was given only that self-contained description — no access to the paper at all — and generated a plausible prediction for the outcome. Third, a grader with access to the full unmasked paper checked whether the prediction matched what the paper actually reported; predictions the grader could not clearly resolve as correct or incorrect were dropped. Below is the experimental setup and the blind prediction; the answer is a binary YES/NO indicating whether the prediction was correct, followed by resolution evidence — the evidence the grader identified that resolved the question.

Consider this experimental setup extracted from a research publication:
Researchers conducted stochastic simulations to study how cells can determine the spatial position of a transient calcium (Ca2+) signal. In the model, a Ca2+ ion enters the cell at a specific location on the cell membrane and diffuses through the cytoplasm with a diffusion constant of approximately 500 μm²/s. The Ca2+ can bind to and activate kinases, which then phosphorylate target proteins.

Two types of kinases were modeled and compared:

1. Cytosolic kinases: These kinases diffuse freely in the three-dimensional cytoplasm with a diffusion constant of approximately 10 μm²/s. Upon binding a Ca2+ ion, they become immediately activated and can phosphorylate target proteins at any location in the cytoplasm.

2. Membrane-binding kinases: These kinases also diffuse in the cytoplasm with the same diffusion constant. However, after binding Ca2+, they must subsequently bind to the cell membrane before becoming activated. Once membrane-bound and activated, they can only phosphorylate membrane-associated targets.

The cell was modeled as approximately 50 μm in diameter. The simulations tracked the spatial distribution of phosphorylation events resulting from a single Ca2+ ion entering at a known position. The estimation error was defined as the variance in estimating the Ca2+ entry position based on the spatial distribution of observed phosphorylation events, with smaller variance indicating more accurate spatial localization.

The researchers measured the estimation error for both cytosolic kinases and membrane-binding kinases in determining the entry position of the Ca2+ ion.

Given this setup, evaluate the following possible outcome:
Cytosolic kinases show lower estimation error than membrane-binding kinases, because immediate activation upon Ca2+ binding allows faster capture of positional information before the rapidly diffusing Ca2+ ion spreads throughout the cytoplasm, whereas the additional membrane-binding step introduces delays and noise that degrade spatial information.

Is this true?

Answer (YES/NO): NO